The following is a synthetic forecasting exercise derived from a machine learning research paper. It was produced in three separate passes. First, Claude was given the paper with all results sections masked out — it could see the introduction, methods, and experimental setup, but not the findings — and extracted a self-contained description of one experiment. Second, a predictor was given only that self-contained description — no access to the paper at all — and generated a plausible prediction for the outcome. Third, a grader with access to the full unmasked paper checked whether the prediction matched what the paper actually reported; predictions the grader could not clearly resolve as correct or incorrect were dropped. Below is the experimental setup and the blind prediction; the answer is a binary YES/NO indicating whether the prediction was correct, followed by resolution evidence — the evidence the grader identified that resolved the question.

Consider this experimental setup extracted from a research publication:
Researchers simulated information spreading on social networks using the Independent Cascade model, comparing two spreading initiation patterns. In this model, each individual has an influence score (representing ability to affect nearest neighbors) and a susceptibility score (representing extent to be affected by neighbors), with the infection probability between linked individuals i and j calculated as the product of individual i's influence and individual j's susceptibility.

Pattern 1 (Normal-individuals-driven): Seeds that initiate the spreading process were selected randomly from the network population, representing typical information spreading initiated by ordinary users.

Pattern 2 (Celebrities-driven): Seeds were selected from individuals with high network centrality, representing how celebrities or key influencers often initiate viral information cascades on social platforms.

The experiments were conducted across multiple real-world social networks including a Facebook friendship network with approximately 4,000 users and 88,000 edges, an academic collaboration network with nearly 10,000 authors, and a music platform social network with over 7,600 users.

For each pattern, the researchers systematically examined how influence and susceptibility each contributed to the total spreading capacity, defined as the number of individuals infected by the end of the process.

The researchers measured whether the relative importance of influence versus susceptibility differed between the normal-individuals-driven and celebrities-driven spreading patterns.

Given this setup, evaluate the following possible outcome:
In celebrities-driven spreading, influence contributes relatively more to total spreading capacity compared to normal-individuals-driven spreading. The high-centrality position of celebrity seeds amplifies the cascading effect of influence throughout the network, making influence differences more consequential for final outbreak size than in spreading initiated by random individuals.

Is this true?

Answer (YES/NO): NO